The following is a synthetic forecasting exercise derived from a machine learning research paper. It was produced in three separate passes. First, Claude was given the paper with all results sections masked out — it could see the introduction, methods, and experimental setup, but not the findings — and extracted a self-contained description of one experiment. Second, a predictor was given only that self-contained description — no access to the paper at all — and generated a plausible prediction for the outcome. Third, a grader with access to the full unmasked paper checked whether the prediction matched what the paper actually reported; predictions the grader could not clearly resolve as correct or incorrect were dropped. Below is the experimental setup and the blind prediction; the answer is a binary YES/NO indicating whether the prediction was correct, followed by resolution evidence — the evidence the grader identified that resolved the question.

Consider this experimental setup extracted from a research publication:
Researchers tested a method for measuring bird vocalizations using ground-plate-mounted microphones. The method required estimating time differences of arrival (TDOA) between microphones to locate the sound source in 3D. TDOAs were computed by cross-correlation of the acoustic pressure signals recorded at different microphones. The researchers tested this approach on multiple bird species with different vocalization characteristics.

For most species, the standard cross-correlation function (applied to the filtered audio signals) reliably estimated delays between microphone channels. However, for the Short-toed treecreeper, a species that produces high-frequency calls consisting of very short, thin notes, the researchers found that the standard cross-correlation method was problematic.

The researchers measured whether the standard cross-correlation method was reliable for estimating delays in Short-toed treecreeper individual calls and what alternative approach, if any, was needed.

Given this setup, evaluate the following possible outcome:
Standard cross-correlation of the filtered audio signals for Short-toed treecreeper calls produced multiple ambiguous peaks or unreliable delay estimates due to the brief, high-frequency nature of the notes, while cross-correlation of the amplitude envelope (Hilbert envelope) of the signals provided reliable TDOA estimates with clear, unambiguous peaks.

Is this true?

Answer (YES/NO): NO